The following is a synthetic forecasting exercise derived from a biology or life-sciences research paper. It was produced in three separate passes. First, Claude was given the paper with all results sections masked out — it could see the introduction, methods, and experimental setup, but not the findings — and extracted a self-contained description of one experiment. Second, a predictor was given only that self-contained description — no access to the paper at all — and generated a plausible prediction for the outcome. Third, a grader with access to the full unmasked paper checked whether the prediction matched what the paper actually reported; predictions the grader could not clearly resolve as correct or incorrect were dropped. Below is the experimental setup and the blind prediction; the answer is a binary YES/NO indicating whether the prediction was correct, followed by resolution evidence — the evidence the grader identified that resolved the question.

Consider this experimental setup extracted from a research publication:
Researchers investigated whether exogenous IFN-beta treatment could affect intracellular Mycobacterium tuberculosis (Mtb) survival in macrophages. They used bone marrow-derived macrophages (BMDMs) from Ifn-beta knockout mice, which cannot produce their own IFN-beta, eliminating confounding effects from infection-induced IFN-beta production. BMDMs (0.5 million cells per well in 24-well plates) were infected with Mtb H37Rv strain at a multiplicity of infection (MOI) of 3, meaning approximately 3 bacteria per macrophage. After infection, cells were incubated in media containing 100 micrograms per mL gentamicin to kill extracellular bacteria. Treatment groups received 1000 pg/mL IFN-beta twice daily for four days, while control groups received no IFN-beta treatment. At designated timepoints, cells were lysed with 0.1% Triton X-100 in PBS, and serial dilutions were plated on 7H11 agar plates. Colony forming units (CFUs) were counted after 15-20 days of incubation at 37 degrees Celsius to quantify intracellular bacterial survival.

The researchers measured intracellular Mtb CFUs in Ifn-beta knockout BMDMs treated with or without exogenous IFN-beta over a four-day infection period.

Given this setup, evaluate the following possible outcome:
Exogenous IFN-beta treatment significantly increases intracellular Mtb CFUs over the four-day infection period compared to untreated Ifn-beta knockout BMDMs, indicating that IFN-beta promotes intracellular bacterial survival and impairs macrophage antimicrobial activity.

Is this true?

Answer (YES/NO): NO